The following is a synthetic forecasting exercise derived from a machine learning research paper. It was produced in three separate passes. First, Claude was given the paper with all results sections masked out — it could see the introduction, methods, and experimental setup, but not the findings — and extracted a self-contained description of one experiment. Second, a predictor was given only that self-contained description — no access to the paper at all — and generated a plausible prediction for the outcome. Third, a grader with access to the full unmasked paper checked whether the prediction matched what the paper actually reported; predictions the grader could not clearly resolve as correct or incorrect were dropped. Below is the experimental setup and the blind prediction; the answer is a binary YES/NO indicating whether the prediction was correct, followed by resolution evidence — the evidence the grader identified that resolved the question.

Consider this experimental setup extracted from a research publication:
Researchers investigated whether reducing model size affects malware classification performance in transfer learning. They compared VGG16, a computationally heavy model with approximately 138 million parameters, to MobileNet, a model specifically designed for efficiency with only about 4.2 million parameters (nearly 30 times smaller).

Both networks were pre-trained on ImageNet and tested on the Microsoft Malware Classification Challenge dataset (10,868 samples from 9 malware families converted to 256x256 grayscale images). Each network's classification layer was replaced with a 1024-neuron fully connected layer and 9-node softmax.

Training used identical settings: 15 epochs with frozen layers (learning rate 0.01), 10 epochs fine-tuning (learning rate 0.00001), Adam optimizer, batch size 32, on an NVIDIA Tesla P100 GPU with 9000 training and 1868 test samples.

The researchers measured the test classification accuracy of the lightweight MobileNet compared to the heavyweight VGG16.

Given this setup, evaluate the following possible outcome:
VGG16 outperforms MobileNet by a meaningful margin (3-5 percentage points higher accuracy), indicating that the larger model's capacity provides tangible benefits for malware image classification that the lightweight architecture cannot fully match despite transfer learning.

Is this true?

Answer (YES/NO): NO